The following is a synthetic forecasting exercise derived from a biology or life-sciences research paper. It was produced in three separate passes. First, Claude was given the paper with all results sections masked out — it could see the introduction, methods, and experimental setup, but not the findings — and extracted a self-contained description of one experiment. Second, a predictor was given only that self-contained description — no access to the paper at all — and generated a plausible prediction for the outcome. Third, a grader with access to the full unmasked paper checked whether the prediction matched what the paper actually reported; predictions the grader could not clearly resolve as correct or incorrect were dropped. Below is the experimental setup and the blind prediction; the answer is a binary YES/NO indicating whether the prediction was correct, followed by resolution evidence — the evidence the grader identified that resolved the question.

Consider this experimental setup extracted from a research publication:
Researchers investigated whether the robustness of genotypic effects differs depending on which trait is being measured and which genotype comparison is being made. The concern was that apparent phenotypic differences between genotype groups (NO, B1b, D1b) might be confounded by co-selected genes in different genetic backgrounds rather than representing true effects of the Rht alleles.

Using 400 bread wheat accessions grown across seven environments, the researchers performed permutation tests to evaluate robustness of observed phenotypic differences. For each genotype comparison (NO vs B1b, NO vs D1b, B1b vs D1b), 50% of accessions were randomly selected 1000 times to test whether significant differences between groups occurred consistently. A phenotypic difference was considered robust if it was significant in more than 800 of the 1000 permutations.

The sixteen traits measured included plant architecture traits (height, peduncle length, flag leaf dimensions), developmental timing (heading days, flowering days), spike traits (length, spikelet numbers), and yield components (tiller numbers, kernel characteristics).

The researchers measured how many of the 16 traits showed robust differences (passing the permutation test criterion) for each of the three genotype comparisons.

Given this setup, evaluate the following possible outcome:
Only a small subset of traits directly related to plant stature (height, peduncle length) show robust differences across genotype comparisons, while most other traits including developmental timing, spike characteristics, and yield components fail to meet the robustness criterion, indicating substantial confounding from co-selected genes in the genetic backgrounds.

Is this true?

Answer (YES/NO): NO